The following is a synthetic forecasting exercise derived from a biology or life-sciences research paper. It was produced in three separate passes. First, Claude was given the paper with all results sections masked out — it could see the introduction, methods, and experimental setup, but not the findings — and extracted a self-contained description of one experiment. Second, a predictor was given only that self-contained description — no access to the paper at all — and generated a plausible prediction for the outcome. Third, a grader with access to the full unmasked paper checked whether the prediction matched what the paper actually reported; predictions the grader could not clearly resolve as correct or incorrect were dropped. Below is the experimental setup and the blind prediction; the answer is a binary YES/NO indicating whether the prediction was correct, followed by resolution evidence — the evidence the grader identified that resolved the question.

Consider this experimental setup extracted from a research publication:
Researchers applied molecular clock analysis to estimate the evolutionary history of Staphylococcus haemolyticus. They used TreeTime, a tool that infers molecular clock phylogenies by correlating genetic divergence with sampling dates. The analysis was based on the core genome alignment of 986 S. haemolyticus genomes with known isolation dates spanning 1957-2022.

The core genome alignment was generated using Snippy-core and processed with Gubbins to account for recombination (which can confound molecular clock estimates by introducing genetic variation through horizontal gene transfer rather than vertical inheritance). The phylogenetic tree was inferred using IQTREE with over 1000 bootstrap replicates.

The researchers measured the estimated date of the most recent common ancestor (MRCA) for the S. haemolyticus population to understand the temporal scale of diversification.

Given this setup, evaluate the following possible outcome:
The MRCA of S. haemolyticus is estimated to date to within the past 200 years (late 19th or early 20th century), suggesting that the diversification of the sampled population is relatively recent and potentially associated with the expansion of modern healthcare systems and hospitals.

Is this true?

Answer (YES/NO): NO